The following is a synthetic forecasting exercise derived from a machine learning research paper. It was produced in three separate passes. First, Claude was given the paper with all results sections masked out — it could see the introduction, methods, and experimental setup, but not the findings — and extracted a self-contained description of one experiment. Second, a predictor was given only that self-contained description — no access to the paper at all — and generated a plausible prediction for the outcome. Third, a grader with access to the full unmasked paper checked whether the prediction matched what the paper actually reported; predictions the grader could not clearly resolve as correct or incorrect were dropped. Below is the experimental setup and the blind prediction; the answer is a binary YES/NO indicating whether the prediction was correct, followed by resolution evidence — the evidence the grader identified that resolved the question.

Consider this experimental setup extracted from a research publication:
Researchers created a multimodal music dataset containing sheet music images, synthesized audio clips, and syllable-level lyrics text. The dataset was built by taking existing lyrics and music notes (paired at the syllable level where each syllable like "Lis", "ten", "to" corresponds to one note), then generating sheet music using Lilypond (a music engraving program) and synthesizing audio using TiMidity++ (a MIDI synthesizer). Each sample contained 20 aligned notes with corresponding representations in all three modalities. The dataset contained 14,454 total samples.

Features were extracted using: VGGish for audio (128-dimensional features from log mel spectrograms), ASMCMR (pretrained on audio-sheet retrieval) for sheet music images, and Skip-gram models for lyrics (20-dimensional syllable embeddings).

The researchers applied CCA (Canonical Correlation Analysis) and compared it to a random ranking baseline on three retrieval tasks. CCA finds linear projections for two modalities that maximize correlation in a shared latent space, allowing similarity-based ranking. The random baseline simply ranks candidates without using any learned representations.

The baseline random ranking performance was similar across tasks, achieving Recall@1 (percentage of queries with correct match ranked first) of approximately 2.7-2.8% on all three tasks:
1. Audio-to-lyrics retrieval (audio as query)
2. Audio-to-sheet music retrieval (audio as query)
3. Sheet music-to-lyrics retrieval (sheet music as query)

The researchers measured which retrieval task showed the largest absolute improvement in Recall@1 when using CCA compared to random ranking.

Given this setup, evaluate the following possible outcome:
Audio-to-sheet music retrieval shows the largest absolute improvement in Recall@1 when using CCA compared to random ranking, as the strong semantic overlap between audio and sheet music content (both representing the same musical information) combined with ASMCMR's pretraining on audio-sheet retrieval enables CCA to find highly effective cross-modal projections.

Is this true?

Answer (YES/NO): NO